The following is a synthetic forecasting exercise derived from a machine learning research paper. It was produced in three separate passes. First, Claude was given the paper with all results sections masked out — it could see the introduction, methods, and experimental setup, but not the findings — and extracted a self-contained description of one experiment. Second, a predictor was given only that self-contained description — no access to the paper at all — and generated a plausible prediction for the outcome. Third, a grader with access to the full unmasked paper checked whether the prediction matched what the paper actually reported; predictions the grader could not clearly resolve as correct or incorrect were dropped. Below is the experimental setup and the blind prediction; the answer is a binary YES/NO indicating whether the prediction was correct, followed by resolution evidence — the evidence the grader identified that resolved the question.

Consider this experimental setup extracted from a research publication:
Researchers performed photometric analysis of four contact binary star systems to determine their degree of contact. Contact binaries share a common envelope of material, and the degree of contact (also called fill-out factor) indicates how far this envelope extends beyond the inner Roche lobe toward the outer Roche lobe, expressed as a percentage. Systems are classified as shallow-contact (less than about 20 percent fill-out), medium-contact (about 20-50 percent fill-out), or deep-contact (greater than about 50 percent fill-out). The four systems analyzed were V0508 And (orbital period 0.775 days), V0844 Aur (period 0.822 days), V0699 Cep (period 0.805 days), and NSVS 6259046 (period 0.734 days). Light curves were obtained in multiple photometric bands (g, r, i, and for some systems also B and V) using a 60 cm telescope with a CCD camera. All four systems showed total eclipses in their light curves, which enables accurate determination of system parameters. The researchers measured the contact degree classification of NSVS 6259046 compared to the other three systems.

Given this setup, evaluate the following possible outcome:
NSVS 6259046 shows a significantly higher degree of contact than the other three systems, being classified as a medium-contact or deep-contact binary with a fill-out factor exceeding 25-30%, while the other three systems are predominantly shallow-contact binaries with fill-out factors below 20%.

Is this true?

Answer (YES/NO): NO